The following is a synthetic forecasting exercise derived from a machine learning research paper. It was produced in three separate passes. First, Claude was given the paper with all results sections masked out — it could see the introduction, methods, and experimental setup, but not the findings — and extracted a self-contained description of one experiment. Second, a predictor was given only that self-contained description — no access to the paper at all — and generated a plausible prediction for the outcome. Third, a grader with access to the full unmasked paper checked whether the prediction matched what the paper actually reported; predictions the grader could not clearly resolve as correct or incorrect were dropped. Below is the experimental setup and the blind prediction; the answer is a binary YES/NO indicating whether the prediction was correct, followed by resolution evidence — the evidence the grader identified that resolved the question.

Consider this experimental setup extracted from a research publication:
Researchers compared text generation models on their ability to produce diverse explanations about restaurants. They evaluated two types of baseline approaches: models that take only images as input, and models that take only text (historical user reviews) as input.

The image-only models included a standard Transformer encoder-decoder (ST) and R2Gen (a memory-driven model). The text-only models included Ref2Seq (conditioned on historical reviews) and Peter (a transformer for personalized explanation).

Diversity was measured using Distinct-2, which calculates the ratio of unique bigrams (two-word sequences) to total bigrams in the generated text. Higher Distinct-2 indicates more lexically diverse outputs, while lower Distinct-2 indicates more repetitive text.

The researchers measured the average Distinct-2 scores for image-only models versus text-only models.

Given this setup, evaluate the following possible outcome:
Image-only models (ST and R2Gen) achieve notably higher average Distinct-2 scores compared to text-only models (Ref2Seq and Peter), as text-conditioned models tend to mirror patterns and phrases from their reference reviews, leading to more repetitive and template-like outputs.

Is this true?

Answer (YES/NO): YES